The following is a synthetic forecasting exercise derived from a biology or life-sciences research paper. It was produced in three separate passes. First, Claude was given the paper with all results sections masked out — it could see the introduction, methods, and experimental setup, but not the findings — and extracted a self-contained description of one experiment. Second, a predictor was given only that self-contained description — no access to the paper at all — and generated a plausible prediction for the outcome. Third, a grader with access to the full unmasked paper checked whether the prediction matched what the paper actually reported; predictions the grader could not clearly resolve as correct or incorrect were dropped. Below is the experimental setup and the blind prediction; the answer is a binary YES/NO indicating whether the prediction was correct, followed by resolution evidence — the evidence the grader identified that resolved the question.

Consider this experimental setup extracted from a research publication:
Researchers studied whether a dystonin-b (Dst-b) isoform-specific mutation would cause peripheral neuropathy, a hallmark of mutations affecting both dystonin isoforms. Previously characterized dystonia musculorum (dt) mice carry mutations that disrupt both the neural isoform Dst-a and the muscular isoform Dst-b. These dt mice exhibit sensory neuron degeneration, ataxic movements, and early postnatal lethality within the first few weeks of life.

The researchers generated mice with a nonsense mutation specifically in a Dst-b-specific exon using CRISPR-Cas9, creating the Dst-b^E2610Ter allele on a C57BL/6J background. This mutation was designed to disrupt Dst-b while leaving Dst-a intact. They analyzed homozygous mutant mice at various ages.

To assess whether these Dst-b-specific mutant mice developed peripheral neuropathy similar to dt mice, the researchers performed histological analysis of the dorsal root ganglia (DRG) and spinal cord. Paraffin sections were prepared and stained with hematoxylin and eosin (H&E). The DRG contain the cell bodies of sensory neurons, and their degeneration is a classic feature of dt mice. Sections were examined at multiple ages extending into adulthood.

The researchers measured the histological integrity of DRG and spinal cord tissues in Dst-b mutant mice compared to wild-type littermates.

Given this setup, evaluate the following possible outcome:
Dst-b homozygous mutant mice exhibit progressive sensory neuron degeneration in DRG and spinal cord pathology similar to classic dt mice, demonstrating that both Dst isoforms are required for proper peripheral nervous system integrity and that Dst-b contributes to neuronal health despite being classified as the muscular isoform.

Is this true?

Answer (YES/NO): NO